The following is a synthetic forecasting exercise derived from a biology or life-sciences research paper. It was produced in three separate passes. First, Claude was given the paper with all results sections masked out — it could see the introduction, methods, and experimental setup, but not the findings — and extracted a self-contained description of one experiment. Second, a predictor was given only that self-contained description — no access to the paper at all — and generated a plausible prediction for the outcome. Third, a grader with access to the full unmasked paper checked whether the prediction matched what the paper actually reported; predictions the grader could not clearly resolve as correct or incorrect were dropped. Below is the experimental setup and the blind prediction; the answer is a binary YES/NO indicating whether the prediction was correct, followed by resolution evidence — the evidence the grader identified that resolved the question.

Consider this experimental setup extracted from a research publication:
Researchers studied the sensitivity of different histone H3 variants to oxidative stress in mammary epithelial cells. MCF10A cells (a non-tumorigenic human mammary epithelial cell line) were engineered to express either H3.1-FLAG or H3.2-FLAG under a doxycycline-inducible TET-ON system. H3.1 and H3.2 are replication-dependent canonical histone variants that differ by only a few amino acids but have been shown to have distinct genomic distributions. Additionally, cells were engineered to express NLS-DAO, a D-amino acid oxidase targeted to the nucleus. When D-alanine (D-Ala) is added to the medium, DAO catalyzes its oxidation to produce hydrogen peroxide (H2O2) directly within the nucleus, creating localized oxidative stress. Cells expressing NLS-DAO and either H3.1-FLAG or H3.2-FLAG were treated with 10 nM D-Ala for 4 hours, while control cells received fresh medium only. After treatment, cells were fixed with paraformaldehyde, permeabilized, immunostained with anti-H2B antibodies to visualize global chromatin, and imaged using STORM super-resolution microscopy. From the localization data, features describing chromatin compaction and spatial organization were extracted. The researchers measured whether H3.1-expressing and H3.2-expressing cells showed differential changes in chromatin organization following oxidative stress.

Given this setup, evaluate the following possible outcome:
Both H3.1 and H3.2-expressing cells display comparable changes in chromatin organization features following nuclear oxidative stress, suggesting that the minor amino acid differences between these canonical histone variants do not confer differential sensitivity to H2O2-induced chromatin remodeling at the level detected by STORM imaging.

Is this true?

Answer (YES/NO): NO